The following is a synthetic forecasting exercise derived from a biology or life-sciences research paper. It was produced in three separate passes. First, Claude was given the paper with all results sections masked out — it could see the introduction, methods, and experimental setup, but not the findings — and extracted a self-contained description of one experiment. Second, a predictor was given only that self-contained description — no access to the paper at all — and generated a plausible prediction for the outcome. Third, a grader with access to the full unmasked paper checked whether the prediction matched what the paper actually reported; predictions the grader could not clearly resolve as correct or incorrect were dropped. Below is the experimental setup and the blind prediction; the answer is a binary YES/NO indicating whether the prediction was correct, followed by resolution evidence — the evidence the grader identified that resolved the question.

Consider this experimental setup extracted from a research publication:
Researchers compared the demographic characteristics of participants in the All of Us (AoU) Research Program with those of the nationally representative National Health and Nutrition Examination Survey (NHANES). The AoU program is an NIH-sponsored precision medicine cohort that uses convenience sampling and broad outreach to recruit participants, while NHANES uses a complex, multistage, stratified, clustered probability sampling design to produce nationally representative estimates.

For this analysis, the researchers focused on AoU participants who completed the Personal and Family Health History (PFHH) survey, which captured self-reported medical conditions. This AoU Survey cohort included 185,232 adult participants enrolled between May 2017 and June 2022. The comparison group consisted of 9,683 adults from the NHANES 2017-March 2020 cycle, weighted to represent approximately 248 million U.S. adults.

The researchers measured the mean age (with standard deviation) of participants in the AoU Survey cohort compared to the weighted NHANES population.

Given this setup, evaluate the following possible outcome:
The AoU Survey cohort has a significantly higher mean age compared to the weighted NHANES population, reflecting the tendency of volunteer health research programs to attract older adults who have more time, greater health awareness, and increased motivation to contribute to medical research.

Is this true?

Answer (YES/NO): YES